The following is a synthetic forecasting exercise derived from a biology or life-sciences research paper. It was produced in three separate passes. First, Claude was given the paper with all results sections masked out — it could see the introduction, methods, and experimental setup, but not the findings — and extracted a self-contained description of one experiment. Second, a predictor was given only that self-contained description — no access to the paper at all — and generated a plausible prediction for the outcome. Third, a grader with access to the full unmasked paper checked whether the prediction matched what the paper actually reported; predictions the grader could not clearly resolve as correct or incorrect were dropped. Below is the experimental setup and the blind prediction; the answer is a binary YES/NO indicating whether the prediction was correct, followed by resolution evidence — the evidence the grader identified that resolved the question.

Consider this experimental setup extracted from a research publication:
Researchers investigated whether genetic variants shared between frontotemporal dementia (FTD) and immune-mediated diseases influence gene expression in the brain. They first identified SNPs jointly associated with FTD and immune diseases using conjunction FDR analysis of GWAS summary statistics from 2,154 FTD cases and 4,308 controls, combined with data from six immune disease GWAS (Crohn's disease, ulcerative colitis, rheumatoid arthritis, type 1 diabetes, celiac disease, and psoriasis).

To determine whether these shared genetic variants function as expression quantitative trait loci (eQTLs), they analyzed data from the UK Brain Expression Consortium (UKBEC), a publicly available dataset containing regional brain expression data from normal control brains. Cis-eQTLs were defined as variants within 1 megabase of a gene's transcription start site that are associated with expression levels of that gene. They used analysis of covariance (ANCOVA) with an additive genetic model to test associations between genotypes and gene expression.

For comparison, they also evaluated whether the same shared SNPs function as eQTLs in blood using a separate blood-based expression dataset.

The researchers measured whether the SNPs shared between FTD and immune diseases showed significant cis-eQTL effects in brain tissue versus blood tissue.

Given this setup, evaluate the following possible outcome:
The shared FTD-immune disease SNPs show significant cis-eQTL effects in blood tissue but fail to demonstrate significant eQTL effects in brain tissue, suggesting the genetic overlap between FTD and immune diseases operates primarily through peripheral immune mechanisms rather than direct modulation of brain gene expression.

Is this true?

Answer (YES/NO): NO